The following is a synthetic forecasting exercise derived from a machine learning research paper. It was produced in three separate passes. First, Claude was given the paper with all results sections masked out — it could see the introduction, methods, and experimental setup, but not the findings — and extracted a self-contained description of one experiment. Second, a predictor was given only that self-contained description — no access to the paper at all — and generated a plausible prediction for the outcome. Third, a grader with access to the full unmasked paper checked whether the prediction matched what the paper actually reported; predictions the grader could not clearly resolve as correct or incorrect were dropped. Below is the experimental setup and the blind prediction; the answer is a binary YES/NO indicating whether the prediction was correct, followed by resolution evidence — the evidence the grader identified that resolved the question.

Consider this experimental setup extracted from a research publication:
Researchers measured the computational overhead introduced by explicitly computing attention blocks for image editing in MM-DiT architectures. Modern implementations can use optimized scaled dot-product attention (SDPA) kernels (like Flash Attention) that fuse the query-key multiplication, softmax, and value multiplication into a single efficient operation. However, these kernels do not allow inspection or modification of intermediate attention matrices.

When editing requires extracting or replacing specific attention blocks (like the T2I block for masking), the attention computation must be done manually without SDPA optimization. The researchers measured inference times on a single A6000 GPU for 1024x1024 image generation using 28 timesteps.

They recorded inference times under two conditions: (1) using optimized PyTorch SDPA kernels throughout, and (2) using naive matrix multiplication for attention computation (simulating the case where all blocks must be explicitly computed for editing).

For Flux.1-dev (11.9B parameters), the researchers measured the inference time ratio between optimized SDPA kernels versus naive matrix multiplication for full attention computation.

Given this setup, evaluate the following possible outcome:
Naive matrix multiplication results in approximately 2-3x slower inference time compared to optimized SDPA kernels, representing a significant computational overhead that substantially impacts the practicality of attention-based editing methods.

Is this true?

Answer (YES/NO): NO